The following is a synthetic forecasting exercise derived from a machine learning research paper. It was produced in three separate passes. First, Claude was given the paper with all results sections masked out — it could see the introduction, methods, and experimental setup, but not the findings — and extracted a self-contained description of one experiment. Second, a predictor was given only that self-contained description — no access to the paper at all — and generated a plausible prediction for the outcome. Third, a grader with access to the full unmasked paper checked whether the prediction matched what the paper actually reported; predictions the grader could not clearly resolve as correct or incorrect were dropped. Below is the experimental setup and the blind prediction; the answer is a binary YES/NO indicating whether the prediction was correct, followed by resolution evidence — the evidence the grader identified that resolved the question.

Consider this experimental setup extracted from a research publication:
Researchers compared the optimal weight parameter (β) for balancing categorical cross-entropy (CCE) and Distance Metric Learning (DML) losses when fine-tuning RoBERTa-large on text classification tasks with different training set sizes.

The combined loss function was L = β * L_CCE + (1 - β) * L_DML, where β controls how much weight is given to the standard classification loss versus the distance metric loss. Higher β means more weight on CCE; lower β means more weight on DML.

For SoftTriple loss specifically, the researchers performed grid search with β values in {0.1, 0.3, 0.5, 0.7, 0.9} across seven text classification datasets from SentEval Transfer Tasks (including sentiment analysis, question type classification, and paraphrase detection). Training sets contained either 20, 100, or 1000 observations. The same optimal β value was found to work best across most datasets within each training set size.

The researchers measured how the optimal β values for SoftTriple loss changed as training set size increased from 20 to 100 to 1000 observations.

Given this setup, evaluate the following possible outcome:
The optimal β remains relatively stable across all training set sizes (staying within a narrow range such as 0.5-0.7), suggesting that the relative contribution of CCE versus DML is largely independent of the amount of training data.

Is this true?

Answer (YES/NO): NO